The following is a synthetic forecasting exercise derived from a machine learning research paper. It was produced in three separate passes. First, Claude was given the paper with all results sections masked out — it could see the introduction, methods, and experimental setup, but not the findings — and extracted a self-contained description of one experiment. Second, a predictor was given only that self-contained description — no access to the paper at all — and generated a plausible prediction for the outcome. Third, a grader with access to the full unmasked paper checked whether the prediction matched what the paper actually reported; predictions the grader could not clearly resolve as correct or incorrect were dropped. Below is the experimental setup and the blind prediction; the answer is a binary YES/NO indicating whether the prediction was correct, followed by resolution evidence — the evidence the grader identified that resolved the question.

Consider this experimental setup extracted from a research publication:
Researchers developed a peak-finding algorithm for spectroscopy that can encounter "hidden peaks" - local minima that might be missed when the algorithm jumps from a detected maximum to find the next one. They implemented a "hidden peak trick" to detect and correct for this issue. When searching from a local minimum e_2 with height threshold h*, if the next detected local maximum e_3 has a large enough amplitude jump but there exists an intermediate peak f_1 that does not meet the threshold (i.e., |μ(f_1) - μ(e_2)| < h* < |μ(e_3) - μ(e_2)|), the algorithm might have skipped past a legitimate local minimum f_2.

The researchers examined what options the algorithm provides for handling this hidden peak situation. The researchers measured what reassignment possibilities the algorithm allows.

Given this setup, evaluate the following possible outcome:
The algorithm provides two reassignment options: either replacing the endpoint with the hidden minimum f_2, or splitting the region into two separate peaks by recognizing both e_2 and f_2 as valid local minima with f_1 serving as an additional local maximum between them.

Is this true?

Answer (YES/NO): NO